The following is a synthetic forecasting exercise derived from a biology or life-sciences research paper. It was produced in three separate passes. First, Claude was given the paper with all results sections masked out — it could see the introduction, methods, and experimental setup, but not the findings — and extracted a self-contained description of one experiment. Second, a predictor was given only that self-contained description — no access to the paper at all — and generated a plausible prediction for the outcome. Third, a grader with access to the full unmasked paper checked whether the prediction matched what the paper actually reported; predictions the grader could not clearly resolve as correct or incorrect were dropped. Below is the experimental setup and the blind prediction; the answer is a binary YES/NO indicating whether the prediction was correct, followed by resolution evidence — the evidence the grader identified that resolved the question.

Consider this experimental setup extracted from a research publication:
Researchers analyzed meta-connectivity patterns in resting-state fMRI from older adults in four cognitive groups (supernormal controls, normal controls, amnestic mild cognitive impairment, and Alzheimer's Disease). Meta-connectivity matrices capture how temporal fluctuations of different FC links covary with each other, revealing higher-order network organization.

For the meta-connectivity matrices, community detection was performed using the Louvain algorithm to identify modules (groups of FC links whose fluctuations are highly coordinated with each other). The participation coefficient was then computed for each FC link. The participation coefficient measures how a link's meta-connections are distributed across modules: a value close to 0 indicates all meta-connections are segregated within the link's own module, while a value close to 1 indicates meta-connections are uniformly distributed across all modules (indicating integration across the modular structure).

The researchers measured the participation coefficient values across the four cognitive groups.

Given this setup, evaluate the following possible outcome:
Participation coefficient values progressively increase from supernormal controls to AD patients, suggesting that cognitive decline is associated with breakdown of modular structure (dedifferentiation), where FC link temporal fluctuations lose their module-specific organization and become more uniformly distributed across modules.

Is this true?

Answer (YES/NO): NO